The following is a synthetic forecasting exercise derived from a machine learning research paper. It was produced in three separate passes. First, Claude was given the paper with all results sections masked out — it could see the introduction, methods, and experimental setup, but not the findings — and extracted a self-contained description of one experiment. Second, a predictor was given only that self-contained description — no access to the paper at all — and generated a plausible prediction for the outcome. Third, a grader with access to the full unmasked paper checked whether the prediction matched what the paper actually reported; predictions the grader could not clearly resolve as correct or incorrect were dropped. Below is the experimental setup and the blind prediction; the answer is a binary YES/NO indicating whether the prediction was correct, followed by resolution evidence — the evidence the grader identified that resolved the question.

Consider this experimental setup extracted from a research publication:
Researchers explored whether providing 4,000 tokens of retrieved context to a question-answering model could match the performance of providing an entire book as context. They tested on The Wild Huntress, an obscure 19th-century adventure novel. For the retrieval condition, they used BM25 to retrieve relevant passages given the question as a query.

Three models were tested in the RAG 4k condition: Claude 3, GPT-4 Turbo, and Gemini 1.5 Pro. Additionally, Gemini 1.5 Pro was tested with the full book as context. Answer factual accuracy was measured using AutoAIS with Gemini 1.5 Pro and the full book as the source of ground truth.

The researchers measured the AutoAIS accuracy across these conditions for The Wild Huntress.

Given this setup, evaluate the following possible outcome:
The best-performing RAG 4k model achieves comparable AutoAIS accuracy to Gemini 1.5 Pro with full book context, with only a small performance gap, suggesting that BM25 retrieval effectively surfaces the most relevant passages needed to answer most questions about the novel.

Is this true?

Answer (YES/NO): NO